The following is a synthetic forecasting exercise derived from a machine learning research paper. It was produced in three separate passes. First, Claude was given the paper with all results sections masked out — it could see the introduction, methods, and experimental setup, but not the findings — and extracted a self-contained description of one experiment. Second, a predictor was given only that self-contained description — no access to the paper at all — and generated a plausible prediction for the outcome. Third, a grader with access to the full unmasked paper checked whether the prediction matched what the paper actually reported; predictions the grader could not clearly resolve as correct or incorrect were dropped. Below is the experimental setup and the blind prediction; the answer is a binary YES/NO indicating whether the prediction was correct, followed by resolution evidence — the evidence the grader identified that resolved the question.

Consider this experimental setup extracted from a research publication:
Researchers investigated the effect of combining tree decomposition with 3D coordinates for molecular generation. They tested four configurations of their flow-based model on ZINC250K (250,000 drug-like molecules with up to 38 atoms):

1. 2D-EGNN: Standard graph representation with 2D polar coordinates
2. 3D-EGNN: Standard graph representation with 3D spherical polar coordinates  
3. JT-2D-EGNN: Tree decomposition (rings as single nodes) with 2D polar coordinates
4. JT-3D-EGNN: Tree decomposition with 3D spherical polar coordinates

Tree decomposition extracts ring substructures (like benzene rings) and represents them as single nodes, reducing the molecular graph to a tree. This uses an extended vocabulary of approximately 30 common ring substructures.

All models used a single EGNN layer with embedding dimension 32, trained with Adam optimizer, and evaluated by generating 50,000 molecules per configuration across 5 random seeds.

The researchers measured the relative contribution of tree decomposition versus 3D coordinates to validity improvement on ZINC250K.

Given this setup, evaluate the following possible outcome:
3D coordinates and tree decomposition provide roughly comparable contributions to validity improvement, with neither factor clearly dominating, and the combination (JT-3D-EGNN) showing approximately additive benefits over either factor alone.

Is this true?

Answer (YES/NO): NO